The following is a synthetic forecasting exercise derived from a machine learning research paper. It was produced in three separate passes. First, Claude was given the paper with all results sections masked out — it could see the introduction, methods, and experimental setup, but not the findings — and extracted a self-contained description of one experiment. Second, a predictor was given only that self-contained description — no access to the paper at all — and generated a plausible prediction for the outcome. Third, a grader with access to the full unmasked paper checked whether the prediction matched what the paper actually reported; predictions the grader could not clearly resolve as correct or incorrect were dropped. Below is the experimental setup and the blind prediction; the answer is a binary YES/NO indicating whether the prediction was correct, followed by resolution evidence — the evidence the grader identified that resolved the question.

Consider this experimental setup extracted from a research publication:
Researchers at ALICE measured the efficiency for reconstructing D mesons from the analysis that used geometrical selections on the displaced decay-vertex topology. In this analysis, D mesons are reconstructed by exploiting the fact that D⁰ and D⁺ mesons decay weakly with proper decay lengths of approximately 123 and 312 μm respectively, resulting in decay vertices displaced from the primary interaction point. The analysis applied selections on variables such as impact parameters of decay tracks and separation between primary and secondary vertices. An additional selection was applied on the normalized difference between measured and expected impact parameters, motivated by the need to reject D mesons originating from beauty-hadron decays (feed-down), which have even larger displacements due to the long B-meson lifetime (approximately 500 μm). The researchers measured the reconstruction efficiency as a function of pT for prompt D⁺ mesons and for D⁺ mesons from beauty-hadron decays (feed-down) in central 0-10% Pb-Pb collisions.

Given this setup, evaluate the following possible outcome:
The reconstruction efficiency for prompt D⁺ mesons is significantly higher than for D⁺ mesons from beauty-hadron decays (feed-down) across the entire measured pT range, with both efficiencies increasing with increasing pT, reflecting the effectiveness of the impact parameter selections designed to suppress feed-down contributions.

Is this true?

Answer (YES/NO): YES